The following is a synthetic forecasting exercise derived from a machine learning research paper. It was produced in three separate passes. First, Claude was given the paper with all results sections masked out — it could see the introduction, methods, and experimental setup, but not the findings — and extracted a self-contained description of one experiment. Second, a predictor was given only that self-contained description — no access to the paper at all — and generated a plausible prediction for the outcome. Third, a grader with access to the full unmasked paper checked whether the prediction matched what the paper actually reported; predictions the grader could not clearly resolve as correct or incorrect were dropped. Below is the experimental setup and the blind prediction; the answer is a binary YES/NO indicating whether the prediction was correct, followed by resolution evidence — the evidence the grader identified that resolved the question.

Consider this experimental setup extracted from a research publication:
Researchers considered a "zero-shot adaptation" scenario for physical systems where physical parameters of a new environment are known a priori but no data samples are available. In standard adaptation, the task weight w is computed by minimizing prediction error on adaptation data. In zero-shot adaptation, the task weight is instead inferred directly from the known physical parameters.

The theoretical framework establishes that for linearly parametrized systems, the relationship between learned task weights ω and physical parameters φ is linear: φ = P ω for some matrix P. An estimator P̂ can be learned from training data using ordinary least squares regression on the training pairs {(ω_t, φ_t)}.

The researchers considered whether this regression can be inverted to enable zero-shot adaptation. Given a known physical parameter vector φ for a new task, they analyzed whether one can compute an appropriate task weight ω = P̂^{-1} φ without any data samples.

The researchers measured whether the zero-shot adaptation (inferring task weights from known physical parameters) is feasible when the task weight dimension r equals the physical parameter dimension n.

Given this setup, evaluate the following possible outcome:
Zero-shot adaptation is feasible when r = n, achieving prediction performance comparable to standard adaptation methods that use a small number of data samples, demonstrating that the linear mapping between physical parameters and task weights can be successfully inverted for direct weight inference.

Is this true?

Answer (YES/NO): YES